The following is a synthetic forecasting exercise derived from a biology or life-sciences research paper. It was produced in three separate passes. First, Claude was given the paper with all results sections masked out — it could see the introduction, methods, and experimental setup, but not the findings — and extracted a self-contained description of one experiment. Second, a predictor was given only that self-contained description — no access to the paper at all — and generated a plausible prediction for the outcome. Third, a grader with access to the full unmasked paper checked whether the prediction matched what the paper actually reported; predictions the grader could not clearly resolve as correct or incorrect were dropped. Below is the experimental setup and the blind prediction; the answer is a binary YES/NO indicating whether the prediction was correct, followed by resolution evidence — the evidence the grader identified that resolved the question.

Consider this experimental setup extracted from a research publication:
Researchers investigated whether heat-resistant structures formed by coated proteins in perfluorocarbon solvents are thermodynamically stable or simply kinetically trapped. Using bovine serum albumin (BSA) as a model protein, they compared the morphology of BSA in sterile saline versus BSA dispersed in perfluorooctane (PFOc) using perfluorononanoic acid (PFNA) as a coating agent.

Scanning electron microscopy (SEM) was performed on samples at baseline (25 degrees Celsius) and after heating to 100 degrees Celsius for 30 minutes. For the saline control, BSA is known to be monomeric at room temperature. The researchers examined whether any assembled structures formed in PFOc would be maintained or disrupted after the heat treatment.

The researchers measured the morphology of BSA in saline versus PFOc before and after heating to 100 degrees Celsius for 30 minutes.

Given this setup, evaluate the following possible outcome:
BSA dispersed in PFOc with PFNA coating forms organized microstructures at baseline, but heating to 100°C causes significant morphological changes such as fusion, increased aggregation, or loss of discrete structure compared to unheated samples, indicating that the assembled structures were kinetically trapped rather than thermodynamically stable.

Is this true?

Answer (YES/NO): NO